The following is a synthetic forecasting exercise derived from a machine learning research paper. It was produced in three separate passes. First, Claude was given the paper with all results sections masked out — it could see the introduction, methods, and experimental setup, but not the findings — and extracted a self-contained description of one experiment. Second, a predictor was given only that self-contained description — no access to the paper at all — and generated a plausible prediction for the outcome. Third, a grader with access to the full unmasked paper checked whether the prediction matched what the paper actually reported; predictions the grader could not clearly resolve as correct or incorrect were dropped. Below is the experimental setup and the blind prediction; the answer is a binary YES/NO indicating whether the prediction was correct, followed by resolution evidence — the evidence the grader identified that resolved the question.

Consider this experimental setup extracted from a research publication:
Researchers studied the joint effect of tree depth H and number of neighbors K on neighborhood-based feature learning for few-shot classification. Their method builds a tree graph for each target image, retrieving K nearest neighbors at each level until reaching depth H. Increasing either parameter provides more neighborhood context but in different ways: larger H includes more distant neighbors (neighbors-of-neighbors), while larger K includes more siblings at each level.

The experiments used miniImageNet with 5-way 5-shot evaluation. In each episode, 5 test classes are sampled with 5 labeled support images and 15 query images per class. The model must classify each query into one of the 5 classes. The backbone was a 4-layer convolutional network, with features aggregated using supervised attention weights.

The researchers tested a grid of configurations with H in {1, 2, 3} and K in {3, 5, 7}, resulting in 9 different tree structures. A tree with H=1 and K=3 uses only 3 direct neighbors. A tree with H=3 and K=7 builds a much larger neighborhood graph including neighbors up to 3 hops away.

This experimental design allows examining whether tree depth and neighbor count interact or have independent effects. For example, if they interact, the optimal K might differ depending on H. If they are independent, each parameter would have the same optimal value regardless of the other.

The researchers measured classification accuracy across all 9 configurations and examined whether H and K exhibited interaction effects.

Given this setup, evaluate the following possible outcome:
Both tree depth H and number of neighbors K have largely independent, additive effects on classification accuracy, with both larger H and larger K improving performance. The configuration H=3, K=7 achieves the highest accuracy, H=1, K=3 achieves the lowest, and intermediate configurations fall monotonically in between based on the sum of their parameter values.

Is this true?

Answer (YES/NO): NO